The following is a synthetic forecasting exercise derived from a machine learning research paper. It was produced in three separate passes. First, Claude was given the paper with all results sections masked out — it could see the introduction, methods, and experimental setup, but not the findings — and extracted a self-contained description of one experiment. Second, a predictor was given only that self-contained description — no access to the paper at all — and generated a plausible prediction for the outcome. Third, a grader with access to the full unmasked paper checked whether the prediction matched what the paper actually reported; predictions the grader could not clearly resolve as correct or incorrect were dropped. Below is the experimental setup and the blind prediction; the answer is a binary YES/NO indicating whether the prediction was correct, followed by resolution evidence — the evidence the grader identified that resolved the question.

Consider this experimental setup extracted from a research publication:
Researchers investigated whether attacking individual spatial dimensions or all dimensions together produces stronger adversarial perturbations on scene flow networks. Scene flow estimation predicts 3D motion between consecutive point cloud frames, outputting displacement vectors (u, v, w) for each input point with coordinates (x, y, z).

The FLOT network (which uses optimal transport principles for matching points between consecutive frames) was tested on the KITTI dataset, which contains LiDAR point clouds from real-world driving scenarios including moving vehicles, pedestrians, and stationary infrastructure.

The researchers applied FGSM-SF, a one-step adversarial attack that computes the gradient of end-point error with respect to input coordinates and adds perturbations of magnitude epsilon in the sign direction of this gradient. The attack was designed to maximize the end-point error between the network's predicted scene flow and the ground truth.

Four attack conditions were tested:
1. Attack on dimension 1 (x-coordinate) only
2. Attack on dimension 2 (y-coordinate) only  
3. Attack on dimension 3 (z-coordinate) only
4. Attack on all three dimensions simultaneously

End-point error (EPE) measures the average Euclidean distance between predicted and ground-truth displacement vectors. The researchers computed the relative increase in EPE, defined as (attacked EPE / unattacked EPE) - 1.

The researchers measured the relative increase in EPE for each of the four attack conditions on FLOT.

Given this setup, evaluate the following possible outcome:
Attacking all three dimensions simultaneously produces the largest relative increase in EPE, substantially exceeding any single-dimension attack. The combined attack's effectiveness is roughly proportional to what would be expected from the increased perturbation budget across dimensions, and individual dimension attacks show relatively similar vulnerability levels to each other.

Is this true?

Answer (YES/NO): NO